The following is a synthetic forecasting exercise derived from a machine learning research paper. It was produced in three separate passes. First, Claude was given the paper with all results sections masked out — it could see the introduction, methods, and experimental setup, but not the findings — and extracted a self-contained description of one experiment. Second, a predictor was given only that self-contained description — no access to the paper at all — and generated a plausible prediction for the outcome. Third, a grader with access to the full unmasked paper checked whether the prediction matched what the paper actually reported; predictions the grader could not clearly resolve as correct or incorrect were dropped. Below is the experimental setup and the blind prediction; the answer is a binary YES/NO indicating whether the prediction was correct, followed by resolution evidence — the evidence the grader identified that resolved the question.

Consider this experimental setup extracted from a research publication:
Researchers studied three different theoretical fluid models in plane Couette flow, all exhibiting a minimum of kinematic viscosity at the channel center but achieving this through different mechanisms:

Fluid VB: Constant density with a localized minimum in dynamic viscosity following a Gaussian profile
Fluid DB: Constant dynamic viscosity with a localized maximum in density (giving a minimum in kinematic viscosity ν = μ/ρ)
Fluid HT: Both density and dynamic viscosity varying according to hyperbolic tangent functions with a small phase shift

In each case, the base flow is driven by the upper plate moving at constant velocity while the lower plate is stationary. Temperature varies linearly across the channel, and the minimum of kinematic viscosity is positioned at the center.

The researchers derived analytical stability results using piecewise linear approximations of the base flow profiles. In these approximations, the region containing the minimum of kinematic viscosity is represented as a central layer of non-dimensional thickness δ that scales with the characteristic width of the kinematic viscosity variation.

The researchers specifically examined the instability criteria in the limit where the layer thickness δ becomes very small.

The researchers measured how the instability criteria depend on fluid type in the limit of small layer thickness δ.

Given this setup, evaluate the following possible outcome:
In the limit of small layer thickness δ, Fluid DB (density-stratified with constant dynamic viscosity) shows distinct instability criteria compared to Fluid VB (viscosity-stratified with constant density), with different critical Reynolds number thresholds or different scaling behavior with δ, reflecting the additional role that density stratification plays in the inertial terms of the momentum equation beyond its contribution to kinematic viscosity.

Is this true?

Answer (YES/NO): NO